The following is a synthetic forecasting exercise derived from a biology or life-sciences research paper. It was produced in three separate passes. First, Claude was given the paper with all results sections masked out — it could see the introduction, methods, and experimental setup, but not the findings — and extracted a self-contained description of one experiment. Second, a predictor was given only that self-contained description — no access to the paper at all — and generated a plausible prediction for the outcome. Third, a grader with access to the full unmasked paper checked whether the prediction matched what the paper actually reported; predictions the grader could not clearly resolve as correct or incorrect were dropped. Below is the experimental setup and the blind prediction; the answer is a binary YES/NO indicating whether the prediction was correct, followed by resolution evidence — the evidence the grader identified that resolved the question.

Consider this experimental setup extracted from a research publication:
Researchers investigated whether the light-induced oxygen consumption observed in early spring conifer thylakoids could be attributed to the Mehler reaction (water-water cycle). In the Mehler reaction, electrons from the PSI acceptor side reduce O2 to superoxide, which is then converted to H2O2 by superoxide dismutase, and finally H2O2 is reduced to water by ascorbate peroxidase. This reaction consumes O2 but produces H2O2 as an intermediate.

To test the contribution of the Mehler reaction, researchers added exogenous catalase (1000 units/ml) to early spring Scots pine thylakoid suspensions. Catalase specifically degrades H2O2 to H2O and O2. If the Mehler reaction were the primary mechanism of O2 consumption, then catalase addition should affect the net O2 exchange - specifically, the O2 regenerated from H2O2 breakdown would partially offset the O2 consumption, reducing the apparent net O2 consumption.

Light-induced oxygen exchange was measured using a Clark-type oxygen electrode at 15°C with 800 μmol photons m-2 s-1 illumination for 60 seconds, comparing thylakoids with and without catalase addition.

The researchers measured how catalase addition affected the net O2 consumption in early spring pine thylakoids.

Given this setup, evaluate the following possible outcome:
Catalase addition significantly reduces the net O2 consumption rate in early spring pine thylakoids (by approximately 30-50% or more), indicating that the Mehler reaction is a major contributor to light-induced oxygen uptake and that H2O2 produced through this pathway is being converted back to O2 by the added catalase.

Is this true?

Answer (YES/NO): NO